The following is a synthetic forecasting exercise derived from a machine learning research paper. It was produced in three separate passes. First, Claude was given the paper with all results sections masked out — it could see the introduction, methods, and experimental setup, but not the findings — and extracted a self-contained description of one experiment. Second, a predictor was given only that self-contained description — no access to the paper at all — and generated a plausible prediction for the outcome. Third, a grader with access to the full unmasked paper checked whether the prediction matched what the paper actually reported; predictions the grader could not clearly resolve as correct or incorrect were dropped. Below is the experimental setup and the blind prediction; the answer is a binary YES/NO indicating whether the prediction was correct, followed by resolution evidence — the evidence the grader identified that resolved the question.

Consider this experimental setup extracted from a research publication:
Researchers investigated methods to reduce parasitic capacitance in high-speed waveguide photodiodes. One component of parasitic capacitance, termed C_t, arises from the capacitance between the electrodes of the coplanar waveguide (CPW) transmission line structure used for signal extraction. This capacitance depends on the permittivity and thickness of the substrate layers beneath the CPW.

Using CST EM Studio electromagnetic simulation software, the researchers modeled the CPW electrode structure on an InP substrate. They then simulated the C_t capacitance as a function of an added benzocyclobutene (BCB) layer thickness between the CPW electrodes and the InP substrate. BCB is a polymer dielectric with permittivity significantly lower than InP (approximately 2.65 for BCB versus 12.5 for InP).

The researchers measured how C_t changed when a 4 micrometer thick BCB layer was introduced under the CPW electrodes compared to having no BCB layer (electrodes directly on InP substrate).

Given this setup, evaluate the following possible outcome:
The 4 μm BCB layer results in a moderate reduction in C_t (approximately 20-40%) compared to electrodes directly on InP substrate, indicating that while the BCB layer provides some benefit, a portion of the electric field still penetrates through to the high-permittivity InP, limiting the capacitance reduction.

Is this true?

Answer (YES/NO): NO